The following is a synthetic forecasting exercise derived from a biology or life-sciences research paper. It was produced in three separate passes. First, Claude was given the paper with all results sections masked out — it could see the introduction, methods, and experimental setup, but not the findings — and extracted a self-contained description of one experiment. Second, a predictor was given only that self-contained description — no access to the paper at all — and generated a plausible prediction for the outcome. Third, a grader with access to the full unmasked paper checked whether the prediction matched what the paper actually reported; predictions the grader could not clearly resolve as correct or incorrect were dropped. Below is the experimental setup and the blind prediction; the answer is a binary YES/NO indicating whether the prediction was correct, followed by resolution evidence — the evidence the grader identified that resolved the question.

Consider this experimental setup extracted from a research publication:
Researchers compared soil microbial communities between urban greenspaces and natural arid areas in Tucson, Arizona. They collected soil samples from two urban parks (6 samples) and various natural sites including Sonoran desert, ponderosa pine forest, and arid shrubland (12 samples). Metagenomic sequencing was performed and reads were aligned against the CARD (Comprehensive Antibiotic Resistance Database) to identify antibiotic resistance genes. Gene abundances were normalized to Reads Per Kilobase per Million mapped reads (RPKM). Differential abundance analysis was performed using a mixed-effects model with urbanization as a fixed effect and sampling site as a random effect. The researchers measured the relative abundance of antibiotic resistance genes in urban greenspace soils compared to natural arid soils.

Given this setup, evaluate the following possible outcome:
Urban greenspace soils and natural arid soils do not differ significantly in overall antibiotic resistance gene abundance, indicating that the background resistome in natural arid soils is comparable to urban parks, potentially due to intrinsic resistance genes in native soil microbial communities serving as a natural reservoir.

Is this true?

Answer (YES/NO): YES